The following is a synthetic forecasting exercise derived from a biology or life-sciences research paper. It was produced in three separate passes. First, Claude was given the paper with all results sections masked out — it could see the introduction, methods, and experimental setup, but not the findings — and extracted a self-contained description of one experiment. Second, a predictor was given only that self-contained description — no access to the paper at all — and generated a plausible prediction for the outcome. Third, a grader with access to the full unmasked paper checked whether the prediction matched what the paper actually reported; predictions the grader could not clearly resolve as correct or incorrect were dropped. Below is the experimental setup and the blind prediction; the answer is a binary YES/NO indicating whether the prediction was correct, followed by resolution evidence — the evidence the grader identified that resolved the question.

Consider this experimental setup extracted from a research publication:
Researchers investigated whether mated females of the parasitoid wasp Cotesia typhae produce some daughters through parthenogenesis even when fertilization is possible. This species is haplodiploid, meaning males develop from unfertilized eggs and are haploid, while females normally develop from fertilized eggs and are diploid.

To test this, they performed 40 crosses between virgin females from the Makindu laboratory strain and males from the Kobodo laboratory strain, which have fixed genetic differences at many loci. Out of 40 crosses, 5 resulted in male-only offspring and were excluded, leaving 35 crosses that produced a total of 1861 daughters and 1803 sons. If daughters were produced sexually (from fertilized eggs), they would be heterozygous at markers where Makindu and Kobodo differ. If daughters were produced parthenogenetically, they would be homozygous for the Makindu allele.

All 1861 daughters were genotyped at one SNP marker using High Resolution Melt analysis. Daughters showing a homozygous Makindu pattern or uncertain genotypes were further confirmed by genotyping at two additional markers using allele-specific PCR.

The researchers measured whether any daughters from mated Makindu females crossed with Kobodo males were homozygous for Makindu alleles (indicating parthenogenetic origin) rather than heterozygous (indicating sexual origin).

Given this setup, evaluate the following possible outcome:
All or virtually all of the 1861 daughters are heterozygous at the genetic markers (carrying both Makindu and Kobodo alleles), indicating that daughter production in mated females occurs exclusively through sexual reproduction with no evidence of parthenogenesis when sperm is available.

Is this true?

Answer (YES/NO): NO